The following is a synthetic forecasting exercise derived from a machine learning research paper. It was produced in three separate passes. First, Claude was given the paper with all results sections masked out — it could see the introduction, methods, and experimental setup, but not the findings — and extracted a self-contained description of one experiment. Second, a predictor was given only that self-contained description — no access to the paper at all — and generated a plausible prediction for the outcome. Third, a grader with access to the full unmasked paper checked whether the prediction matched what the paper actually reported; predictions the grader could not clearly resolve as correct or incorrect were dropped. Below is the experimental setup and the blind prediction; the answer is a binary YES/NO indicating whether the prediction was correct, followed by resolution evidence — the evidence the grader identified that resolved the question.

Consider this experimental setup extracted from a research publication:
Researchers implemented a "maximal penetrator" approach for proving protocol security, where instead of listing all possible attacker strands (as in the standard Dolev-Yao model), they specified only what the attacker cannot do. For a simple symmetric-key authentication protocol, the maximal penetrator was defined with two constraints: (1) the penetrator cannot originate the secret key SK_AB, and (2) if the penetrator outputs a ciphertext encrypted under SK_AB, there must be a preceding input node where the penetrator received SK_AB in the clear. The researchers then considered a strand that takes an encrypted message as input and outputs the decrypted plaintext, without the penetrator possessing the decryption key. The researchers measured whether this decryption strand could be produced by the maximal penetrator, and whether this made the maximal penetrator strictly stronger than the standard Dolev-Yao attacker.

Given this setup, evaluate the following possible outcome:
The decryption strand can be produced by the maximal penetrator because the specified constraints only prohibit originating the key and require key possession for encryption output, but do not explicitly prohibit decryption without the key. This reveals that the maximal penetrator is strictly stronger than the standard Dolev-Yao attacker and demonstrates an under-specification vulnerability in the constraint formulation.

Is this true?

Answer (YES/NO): NO